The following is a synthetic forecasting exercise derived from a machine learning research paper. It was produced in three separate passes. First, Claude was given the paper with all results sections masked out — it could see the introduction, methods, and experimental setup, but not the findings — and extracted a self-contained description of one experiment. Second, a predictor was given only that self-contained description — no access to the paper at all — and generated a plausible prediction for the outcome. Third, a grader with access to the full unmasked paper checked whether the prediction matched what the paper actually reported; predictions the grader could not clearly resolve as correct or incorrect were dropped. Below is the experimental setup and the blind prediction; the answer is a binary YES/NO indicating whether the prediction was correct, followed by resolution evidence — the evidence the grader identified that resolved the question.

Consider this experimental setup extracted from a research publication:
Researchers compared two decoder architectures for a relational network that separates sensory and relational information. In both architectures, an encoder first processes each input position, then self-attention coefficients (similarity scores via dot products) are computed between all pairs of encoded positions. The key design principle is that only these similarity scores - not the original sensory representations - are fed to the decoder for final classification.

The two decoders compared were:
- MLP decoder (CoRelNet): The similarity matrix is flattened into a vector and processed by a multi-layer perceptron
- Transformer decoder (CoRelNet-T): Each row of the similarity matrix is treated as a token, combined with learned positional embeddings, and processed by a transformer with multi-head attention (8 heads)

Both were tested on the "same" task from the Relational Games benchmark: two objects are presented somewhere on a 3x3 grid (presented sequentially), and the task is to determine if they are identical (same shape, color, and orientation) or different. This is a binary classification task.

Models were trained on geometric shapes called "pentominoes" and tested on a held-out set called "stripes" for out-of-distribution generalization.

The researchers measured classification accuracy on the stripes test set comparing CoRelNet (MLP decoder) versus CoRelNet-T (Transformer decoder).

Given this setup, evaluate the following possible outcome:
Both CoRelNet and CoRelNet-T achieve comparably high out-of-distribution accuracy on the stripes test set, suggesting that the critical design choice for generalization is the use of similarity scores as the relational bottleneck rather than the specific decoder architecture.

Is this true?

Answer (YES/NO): NO